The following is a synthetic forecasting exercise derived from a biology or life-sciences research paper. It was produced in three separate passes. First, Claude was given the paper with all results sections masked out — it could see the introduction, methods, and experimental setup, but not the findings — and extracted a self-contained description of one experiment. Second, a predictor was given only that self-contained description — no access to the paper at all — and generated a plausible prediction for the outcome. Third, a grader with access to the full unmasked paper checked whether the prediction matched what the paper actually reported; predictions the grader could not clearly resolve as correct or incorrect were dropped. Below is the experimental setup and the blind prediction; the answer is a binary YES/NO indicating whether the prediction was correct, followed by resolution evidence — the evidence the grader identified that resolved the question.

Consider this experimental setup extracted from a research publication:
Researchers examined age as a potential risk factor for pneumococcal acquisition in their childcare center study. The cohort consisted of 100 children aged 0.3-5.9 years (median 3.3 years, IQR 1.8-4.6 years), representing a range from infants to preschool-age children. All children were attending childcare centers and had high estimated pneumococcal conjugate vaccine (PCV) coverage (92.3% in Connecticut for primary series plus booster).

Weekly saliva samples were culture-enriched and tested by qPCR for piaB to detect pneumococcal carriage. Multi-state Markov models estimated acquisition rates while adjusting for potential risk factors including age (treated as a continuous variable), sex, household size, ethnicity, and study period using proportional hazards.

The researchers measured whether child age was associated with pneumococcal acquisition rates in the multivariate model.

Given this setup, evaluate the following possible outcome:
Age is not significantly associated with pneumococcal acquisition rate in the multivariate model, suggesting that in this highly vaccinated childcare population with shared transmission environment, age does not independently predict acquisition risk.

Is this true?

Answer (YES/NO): YES